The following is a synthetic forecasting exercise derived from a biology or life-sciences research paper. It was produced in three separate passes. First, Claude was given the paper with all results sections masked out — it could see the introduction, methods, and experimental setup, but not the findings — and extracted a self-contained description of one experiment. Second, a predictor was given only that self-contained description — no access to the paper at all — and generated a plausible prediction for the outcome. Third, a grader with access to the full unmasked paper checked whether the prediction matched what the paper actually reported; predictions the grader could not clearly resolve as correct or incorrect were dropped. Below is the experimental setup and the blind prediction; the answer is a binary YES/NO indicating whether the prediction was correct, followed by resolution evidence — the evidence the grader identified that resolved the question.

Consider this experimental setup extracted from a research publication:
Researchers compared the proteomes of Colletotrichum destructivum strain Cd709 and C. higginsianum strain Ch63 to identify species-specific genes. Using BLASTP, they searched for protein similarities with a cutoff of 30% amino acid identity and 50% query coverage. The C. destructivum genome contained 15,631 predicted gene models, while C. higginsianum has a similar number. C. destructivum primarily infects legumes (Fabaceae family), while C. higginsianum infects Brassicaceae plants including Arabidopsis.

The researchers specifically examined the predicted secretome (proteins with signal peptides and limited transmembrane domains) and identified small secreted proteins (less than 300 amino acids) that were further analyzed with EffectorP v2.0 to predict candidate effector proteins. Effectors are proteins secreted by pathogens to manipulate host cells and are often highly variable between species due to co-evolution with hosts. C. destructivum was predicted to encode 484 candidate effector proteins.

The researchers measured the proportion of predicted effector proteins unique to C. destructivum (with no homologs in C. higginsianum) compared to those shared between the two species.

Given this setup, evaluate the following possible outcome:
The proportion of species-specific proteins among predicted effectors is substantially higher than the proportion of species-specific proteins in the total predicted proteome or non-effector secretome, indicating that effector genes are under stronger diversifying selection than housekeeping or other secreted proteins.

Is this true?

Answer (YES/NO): YES